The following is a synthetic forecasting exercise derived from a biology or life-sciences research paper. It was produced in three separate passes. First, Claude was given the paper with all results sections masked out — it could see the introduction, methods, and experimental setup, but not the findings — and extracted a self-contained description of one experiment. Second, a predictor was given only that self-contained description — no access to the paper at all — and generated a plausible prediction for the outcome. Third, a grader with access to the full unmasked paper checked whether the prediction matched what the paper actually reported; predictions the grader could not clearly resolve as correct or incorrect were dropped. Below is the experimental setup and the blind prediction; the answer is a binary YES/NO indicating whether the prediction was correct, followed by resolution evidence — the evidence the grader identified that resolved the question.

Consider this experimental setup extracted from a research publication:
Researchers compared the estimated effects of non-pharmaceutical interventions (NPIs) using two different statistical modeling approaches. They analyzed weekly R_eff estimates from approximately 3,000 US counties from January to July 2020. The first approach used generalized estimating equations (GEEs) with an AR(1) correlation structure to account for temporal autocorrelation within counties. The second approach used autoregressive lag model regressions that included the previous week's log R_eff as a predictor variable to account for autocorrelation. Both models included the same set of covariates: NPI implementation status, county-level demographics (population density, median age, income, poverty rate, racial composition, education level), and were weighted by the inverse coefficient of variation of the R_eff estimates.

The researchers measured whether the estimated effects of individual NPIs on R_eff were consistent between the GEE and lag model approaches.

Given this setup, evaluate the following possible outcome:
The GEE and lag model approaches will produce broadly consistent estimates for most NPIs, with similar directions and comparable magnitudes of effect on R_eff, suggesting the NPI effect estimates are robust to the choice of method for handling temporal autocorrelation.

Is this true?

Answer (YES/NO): YES